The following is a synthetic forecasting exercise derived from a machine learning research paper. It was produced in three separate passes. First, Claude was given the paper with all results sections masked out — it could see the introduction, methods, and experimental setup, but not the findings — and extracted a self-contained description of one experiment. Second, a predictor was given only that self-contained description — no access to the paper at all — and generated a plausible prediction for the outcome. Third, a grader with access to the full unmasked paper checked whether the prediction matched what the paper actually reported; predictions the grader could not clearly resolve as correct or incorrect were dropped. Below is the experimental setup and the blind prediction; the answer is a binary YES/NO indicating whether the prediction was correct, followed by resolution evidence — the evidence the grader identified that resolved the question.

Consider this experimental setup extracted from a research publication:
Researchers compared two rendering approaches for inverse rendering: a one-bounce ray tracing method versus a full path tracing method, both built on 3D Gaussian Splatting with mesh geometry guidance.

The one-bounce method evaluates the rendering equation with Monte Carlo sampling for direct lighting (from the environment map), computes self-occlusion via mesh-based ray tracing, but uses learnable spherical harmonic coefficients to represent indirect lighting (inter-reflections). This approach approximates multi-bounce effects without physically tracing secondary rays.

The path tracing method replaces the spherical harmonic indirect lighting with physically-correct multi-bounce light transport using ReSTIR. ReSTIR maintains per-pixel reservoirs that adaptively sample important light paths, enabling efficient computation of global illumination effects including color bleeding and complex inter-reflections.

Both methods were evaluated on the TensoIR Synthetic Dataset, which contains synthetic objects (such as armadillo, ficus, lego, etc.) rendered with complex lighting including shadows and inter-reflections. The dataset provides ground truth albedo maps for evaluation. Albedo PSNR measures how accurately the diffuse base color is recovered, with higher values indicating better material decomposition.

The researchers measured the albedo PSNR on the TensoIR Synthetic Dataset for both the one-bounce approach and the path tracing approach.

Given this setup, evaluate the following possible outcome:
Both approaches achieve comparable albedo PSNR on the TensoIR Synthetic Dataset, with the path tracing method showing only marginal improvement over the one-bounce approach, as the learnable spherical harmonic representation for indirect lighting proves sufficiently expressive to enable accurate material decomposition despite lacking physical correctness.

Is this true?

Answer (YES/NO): YES